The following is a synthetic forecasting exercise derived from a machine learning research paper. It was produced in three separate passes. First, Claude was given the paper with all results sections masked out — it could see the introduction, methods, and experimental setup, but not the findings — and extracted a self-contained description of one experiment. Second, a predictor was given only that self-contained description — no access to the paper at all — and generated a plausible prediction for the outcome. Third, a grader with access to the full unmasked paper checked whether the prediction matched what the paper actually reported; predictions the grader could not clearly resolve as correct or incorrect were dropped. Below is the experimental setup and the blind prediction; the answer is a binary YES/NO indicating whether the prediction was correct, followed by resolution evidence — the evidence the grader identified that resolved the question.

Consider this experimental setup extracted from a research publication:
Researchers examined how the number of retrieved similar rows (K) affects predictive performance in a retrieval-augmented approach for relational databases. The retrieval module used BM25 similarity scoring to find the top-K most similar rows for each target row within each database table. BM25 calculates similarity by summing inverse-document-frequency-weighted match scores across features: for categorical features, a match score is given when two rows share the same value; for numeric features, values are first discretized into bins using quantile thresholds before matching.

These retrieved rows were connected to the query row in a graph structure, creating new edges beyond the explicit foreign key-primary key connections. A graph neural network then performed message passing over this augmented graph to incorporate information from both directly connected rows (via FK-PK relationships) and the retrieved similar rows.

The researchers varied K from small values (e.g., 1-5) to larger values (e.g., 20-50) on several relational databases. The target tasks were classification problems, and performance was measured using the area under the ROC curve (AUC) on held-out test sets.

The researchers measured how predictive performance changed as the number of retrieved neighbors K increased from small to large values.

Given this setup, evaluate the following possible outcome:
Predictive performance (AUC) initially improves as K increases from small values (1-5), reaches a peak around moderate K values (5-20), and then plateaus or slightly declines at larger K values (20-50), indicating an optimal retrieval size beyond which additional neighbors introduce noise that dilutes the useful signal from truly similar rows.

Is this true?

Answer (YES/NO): NO